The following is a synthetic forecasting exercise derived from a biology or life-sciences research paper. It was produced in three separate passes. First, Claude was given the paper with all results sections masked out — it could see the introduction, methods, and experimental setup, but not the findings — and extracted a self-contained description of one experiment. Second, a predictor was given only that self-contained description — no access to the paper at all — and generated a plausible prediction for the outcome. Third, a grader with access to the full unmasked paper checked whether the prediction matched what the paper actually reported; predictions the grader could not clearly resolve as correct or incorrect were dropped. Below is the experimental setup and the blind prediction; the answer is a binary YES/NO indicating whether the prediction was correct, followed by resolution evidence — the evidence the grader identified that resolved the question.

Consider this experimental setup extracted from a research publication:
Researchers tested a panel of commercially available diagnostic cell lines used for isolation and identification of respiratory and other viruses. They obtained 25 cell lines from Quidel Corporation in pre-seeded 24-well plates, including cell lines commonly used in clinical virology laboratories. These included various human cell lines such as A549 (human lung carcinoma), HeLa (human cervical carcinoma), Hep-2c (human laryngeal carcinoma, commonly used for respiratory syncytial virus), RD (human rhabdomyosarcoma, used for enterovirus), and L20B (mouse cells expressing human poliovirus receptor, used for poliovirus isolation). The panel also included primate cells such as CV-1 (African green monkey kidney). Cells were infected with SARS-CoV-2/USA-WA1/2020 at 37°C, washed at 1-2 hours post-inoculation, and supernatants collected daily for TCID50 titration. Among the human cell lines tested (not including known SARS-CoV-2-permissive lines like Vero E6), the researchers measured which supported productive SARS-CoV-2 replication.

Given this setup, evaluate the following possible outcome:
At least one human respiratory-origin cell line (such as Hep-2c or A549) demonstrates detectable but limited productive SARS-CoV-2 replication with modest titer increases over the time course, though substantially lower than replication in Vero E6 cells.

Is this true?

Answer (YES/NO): NO